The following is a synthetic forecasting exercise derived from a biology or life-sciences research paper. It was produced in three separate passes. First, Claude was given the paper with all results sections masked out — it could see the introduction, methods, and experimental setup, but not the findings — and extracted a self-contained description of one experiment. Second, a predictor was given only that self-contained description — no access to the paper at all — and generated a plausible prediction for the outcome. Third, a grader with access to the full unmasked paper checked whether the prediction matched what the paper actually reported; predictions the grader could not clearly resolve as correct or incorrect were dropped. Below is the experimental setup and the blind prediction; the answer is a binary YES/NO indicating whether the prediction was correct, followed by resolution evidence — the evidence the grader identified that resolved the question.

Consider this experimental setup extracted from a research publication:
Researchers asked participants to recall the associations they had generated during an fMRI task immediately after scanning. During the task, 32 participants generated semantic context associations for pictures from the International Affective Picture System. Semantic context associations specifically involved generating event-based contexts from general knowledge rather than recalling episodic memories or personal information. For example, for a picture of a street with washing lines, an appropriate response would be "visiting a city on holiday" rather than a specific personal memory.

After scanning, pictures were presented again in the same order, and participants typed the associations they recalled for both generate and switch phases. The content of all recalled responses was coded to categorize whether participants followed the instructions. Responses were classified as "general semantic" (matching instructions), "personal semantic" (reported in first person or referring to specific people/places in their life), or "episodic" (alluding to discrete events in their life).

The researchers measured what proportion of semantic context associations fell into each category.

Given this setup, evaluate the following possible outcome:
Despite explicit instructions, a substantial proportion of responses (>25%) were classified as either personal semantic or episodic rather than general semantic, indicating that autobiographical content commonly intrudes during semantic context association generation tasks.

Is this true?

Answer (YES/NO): NO